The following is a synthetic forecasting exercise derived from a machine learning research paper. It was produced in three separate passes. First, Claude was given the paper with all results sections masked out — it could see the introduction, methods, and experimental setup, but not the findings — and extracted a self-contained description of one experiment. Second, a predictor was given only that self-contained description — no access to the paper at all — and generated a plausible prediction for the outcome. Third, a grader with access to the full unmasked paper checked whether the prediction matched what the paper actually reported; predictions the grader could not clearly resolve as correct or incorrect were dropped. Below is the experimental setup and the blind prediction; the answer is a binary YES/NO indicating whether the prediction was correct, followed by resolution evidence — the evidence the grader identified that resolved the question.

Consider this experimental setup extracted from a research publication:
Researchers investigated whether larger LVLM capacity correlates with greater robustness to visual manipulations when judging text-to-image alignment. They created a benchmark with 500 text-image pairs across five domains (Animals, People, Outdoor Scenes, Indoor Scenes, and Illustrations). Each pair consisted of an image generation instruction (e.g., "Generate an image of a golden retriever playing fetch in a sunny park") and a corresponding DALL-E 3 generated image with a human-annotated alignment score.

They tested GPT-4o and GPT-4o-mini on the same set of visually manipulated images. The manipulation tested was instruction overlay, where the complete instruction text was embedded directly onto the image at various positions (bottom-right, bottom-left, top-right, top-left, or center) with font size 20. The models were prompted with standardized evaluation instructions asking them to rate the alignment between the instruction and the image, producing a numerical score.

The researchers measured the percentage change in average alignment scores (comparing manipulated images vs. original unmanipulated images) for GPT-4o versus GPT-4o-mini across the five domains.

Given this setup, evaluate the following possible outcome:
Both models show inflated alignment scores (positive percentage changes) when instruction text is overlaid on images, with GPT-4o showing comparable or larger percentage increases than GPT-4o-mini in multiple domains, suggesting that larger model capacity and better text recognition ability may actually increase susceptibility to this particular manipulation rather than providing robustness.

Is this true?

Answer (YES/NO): YES